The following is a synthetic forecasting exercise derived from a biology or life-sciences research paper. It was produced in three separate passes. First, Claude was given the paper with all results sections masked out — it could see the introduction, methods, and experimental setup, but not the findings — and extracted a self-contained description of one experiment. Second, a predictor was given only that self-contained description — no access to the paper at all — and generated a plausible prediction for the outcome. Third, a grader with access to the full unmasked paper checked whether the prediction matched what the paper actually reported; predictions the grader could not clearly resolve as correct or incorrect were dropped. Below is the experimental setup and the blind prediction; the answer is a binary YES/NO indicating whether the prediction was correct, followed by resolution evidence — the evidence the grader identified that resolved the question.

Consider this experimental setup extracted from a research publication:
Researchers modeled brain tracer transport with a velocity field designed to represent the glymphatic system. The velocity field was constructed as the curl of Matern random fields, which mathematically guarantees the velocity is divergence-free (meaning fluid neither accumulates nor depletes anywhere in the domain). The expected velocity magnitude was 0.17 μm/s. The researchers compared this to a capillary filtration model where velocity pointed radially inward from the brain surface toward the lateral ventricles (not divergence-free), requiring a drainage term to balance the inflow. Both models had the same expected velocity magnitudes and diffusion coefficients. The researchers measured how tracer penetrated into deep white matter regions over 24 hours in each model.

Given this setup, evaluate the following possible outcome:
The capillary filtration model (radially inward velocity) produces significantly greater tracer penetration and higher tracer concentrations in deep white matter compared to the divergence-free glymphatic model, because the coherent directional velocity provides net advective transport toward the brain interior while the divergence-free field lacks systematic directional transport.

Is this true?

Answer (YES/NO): YES